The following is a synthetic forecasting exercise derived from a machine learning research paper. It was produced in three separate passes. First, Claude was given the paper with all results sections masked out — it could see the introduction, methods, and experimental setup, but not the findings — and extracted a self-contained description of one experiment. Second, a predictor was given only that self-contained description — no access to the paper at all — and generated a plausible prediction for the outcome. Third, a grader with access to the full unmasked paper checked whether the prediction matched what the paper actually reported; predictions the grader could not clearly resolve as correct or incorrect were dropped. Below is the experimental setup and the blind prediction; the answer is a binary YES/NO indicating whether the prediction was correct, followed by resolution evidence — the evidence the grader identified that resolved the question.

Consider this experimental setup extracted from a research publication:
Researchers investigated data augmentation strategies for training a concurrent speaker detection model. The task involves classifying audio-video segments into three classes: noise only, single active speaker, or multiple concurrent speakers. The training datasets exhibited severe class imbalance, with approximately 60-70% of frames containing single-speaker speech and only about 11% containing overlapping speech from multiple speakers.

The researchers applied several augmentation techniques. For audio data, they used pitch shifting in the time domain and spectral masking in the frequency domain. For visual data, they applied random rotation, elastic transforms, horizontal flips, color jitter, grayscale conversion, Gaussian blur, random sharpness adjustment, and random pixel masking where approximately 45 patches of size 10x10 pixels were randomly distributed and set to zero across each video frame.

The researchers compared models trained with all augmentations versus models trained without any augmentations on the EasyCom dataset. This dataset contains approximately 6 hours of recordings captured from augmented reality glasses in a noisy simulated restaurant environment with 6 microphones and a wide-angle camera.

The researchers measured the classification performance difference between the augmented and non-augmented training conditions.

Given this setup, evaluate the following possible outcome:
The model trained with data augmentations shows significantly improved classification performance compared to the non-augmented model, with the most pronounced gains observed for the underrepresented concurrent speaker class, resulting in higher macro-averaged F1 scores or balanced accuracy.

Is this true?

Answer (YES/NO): NO